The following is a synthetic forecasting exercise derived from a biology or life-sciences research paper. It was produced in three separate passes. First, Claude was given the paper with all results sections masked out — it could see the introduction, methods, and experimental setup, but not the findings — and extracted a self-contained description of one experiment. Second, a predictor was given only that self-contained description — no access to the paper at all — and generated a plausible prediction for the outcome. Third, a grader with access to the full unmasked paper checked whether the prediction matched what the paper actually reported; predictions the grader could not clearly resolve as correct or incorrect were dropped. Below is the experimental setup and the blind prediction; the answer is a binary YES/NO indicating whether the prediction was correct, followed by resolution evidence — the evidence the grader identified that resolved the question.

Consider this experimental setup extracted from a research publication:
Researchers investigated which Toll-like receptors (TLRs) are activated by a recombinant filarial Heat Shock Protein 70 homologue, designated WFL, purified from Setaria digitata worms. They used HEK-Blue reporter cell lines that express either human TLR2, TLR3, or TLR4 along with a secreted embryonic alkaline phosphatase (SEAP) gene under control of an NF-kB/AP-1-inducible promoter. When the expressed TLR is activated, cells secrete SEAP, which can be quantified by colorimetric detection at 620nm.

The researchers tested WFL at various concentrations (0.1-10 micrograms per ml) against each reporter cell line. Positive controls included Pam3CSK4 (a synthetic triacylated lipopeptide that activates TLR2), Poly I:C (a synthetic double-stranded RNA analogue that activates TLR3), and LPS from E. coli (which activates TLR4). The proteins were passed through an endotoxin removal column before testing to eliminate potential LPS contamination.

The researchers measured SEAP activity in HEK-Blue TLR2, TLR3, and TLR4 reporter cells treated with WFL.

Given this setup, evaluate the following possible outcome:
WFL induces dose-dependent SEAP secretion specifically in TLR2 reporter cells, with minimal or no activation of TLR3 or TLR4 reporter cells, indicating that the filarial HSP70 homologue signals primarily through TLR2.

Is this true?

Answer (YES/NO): NO